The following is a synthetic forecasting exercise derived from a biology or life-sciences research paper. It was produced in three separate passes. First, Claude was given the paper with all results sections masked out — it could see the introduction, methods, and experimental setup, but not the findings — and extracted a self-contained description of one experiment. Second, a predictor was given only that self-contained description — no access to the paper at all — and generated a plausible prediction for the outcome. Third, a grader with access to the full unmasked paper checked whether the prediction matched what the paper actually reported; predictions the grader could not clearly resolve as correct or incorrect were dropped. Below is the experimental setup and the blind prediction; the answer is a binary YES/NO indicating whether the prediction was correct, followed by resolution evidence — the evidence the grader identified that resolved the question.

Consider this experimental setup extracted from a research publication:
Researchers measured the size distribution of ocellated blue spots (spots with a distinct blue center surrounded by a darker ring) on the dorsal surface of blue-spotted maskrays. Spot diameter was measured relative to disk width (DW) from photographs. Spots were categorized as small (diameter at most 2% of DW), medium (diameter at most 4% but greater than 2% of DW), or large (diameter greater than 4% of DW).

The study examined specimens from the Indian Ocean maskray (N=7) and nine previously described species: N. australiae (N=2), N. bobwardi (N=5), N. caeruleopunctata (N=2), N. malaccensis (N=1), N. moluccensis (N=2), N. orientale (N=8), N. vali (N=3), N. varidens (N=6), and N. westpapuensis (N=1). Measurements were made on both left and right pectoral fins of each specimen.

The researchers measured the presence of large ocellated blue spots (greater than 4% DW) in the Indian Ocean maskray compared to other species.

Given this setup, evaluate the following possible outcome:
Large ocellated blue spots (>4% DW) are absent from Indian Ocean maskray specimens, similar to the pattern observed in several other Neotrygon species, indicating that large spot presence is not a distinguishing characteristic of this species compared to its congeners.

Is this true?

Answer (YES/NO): NO